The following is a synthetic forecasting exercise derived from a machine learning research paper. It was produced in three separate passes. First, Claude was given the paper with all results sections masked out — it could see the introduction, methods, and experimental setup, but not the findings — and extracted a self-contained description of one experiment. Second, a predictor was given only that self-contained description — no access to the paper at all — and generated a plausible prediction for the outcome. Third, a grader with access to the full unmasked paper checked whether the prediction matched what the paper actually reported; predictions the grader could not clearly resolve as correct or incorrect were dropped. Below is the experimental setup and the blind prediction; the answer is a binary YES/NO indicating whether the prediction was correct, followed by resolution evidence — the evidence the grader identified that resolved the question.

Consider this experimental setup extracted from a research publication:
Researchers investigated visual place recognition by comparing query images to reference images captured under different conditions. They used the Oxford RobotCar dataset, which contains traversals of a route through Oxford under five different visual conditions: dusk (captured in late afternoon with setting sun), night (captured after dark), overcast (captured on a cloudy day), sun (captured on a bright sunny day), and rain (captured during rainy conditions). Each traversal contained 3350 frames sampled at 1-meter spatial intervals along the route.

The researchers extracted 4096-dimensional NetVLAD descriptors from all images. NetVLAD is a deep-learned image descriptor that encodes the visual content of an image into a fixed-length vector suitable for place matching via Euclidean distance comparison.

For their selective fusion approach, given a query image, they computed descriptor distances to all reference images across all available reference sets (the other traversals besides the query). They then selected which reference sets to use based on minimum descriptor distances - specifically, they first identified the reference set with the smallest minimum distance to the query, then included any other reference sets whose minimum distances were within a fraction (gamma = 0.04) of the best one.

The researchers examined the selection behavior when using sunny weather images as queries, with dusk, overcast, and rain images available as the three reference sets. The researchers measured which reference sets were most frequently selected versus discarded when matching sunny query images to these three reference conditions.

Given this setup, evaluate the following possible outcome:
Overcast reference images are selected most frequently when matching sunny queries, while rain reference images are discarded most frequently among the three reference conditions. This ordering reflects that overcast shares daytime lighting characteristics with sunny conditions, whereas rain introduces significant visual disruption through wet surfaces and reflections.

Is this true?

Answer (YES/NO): NO